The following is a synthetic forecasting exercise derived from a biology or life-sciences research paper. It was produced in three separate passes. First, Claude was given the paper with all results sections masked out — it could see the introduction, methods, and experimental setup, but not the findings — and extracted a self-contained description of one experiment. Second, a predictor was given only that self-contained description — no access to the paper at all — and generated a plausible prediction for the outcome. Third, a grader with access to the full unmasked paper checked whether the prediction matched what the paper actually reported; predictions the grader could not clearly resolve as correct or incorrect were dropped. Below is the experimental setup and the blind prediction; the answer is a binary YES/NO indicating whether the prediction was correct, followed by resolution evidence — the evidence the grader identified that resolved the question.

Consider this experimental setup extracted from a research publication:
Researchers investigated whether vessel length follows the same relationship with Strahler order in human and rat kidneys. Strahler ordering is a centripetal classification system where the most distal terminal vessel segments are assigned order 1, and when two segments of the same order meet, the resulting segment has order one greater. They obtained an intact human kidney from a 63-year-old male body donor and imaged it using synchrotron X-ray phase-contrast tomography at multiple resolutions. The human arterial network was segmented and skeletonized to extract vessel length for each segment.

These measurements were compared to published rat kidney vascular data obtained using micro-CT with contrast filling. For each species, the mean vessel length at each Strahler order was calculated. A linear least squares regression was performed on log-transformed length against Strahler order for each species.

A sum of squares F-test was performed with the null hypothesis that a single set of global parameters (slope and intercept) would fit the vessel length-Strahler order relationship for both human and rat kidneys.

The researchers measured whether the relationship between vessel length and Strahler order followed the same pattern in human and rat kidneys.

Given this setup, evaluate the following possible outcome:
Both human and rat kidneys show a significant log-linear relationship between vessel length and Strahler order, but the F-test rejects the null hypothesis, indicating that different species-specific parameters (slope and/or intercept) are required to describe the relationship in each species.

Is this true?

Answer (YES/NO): NO